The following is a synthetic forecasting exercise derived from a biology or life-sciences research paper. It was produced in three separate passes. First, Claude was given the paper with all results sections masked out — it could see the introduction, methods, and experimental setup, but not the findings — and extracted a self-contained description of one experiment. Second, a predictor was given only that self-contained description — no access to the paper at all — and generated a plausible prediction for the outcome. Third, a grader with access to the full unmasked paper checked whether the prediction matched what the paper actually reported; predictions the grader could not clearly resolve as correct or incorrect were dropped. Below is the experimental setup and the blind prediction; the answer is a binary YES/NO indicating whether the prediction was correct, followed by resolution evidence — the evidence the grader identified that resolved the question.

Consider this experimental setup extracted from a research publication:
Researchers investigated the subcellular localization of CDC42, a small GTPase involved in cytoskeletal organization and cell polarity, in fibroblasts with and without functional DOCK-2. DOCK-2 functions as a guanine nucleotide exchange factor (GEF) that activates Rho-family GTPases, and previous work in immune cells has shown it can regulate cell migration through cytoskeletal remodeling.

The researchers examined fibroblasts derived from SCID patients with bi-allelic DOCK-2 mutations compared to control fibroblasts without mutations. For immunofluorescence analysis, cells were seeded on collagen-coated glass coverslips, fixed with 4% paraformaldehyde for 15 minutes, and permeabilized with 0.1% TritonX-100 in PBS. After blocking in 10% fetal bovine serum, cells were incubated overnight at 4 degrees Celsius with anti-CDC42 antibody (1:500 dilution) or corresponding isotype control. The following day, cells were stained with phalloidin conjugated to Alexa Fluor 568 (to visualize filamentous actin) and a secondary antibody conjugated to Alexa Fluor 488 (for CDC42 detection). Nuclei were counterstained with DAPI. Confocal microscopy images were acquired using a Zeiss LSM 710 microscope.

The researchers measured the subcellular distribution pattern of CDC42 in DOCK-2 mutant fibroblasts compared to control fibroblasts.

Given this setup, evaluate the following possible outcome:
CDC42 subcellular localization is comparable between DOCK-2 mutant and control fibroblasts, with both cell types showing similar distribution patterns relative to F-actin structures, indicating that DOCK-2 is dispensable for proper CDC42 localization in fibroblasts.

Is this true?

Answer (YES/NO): NO